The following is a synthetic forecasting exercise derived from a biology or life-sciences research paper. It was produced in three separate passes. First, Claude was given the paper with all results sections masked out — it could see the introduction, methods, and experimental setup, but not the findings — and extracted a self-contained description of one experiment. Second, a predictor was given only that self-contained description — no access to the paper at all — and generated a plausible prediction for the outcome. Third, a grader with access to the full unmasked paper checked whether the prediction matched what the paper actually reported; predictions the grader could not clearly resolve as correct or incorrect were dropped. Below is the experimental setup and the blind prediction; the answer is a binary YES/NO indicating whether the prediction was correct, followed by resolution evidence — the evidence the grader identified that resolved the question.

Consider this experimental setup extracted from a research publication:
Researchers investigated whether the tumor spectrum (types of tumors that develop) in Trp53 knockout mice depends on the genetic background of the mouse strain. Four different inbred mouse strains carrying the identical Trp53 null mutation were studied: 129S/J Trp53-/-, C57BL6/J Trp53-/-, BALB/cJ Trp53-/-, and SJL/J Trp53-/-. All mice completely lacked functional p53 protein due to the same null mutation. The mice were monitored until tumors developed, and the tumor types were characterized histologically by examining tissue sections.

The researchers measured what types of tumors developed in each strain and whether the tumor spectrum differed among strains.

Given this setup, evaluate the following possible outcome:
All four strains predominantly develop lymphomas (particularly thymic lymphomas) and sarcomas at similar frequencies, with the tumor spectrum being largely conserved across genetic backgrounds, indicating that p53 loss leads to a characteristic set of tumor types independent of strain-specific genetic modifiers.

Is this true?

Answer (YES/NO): NO